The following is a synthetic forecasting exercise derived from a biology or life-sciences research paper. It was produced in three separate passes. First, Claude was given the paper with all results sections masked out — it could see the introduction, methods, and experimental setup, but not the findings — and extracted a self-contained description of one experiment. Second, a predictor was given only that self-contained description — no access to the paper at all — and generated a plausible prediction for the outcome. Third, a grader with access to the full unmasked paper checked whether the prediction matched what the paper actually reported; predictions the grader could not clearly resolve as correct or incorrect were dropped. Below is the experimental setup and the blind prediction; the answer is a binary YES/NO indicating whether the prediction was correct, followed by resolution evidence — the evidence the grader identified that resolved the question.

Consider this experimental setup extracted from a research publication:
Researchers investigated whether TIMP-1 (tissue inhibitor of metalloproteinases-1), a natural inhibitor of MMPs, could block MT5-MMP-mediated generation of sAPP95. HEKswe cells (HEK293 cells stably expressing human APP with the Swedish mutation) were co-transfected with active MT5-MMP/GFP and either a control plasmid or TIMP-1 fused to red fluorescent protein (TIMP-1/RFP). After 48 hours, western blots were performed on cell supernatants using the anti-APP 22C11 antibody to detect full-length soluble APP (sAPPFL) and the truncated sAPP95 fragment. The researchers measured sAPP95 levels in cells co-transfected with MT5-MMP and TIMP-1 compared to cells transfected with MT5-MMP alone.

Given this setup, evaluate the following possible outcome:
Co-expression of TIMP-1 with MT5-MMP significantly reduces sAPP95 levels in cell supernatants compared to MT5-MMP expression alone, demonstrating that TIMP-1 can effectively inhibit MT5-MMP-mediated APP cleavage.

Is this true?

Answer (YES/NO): NO